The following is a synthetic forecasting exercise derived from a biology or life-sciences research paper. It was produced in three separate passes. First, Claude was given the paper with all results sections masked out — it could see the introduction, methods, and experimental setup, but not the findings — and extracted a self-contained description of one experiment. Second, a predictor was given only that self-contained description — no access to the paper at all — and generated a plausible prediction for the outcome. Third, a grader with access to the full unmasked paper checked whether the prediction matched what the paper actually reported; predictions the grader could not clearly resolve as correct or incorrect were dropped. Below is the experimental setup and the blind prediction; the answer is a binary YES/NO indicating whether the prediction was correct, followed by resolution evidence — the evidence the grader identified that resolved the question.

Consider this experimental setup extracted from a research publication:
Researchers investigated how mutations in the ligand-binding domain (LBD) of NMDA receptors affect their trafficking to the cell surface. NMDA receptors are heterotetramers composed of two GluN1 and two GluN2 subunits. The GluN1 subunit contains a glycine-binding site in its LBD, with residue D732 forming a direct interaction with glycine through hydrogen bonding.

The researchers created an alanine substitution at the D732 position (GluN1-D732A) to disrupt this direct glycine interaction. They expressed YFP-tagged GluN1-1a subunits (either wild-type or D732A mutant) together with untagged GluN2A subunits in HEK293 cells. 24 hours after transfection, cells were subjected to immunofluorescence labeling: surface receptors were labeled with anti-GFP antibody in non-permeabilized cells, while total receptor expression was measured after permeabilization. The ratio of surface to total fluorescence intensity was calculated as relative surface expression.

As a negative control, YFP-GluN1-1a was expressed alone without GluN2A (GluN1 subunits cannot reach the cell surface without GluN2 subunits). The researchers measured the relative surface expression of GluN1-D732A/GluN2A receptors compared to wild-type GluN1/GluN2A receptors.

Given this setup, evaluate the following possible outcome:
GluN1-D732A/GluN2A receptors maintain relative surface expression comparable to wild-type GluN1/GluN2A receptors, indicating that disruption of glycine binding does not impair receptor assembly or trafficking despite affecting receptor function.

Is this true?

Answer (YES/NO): NO